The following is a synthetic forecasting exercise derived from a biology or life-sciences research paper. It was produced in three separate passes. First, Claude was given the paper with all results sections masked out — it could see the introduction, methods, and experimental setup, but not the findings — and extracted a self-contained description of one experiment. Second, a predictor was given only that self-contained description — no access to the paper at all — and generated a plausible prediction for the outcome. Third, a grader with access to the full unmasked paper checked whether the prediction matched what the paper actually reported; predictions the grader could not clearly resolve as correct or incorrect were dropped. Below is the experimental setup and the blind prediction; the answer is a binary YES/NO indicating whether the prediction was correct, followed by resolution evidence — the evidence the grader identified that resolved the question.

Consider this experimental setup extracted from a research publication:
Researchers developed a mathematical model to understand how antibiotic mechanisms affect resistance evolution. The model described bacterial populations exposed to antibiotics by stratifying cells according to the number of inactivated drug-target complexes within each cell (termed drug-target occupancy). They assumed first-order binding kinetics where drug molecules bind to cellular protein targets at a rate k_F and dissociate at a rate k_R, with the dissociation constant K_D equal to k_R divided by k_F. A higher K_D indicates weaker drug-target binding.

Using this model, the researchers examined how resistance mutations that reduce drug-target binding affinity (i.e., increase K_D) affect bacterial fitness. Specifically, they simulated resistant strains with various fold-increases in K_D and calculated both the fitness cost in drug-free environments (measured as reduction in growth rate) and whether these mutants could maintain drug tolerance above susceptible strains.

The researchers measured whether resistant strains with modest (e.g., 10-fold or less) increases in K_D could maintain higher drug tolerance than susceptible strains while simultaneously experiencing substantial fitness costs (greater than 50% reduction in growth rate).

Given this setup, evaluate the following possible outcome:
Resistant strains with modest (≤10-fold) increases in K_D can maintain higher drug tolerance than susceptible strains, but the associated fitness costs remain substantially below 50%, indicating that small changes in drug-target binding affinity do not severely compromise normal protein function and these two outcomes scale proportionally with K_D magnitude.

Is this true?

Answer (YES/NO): NO